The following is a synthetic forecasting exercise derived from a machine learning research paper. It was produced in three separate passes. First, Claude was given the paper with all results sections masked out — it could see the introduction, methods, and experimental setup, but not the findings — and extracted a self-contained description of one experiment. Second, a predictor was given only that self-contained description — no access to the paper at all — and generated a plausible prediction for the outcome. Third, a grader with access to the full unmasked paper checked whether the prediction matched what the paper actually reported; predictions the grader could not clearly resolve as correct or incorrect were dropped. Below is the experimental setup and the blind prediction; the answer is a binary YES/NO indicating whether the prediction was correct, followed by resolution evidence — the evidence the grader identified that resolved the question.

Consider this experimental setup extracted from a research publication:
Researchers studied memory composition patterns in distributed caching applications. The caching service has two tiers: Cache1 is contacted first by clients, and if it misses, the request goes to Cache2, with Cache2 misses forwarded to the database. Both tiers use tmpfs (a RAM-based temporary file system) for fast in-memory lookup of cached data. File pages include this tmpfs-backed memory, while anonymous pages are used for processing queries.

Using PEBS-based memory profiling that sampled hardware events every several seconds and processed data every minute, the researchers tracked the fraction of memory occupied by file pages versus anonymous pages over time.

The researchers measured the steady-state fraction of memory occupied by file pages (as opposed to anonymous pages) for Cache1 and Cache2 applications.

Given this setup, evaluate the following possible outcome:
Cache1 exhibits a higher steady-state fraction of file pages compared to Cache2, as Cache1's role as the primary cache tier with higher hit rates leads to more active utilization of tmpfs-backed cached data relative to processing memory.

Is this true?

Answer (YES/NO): NO